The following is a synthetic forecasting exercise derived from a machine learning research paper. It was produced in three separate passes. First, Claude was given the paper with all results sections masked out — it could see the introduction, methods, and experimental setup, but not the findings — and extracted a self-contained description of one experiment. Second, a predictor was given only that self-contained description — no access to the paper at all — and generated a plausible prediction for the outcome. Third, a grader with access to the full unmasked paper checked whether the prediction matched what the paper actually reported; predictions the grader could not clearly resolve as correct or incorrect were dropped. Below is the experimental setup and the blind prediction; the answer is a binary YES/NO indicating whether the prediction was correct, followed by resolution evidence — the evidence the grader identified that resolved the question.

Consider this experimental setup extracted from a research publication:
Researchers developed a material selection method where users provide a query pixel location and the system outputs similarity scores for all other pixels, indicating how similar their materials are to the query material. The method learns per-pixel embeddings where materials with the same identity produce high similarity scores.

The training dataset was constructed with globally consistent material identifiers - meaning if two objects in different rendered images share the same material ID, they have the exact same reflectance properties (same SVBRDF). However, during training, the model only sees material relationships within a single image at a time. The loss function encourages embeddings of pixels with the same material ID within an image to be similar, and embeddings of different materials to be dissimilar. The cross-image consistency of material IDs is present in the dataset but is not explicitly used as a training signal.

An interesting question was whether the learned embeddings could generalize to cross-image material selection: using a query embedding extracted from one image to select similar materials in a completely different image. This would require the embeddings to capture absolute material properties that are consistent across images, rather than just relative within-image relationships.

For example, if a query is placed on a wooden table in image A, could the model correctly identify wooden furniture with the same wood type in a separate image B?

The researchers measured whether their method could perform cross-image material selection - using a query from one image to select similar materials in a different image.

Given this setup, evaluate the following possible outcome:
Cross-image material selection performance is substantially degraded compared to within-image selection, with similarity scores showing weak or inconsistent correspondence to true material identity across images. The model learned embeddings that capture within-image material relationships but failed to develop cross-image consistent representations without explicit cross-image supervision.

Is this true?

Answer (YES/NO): NO